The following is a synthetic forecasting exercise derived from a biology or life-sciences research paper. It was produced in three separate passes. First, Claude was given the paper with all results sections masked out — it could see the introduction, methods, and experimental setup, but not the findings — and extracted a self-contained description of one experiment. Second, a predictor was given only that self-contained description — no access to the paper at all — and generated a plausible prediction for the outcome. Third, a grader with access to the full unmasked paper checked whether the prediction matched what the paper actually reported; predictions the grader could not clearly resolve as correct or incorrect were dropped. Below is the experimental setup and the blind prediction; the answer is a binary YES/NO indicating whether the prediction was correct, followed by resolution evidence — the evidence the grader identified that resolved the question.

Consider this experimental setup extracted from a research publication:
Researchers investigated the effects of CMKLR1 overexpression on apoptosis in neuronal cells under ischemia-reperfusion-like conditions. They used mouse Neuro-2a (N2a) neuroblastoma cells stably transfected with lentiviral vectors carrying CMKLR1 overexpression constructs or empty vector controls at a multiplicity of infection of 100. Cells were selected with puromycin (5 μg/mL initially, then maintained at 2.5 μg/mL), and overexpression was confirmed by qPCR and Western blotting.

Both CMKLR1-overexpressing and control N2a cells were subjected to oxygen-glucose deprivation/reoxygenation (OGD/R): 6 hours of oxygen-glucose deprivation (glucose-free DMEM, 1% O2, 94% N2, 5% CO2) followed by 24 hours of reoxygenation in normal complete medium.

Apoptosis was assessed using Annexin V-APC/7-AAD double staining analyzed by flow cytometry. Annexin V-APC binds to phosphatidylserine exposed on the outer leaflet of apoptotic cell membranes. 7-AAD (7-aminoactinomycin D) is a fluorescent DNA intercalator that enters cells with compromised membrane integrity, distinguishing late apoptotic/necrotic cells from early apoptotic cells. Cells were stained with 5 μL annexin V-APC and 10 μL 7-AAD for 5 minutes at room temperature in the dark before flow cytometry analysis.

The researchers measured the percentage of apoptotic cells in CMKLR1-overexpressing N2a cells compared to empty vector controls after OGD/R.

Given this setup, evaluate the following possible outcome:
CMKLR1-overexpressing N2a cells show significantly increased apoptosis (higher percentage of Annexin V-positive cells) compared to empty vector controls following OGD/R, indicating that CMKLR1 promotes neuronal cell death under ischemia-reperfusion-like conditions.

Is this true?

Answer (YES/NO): YES